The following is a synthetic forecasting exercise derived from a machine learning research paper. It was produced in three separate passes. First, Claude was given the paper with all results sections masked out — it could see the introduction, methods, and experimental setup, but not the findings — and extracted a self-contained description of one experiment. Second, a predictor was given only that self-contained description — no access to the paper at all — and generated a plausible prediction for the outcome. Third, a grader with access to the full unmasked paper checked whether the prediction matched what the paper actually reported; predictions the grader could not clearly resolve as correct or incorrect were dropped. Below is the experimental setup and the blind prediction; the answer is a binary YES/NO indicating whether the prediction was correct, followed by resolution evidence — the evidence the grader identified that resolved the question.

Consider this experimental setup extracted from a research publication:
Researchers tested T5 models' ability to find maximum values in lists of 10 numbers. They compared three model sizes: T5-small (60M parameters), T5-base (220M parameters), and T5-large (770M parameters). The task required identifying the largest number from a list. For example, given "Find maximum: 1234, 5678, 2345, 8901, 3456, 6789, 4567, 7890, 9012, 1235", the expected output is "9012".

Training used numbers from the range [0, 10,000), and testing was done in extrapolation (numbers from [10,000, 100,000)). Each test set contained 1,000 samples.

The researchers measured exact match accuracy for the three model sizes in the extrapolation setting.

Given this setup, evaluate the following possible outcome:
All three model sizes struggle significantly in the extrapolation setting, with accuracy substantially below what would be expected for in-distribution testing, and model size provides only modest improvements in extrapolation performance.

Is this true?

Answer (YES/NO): NO